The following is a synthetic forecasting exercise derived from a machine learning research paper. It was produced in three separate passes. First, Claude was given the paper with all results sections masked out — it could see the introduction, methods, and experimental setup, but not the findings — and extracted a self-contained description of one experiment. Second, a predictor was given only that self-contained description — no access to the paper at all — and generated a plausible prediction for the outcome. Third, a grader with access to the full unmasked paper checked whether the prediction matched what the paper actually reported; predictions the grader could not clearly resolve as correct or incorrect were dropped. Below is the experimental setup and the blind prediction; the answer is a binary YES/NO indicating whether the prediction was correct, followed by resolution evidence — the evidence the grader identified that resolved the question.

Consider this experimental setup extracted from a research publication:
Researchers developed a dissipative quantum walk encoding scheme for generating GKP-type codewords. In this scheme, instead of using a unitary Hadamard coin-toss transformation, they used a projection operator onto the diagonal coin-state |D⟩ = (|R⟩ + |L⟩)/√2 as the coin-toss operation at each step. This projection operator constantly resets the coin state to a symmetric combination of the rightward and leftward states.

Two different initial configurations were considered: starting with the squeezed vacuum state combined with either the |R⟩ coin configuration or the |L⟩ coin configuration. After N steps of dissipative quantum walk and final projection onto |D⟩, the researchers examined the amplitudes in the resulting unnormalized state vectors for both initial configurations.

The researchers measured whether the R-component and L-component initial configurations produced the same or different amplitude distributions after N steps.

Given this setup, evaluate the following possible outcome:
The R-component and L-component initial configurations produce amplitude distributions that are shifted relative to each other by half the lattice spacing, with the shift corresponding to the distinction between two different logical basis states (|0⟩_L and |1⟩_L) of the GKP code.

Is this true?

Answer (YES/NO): NO